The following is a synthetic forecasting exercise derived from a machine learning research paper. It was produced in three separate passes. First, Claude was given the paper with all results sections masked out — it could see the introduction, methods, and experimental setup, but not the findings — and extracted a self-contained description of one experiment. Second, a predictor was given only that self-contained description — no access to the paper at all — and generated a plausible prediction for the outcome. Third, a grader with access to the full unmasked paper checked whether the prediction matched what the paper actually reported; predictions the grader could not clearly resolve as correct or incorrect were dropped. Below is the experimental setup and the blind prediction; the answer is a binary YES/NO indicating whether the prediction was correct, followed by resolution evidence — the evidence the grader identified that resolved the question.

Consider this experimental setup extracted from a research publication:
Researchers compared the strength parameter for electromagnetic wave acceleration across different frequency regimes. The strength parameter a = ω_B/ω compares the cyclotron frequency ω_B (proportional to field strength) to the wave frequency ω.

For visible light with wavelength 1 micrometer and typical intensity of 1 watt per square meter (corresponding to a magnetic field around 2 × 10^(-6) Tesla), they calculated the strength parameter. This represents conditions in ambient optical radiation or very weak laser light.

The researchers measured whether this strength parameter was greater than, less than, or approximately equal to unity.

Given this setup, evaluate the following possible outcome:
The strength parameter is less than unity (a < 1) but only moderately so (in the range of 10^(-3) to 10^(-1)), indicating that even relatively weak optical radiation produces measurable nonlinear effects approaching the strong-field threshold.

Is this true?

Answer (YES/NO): NO